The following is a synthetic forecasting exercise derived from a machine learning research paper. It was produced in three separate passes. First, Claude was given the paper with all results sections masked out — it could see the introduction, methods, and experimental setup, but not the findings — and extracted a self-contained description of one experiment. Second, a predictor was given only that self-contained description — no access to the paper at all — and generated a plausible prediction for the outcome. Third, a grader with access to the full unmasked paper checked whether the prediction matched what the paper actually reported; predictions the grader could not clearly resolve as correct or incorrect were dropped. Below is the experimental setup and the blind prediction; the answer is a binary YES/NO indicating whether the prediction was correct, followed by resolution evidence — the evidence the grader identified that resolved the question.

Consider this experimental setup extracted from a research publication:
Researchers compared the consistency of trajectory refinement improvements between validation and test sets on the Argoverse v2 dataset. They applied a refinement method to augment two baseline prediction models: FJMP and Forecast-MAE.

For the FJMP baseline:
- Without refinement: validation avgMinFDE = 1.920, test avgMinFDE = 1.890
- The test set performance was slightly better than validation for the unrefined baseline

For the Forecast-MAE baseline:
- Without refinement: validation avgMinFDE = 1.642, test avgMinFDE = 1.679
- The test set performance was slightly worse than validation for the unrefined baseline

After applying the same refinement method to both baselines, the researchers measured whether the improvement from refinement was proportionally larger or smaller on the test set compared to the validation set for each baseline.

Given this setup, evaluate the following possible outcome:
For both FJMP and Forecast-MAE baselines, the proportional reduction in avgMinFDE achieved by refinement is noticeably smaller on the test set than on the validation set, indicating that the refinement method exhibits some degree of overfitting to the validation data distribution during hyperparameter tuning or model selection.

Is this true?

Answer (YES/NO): NO